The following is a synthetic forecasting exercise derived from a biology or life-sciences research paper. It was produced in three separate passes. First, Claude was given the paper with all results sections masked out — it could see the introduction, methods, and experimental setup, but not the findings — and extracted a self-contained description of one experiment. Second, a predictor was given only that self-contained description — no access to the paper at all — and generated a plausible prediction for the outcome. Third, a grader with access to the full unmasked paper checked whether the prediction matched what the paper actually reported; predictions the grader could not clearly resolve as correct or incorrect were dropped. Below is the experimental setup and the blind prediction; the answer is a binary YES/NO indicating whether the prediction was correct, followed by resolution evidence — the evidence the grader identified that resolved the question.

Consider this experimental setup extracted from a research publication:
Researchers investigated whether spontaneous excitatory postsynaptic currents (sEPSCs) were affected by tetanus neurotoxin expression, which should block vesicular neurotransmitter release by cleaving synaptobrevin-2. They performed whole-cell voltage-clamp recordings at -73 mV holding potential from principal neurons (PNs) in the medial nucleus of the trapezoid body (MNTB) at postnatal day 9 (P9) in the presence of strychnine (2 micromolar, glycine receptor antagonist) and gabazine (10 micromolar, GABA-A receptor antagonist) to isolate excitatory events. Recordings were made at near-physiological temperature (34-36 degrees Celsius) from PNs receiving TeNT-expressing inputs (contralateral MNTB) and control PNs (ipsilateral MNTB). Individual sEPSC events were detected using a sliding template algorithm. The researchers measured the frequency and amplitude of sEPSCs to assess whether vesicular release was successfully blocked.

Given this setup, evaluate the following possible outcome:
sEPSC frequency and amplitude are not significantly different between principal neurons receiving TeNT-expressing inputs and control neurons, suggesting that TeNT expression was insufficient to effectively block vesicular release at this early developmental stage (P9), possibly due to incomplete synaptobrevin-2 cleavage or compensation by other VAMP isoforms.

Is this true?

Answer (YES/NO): NO